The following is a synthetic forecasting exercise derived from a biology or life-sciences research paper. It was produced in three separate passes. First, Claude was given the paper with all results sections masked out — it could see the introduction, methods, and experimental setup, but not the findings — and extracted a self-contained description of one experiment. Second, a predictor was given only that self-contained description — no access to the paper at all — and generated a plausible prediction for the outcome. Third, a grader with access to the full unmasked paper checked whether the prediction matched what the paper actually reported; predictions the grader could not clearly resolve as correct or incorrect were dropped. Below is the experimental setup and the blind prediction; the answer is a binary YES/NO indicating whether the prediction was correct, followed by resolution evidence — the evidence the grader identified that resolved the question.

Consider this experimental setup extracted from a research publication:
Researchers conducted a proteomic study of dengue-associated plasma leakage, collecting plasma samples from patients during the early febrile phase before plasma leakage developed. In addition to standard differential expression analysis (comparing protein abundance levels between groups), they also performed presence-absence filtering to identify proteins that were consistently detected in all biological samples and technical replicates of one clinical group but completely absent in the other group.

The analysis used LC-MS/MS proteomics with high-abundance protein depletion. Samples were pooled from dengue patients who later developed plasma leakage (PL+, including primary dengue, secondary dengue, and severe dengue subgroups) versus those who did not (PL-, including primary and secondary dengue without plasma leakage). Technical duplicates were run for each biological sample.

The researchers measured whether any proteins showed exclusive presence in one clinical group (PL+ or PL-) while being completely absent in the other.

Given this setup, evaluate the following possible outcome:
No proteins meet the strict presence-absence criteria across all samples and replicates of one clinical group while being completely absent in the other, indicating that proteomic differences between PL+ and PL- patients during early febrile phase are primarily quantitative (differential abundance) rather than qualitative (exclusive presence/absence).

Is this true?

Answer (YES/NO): NO